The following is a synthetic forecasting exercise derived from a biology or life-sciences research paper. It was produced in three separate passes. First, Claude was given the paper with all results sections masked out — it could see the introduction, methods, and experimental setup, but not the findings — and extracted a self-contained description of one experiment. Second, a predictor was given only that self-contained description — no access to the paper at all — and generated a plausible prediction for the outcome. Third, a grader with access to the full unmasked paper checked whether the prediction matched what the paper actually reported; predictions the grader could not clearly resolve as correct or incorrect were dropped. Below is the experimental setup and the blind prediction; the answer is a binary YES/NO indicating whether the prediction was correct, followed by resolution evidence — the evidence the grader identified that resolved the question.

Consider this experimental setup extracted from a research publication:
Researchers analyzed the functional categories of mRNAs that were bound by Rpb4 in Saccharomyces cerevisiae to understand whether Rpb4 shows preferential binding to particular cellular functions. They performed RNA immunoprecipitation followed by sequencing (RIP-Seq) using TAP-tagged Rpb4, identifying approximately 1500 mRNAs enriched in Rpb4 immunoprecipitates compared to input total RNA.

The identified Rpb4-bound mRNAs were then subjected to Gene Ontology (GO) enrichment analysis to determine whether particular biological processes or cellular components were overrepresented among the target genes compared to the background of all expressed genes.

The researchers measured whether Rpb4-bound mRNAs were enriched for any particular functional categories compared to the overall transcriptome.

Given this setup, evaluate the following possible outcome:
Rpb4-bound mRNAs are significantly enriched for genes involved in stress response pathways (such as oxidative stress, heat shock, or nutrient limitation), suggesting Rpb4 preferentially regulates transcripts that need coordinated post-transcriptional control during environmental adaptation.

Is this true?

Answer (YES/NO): NO